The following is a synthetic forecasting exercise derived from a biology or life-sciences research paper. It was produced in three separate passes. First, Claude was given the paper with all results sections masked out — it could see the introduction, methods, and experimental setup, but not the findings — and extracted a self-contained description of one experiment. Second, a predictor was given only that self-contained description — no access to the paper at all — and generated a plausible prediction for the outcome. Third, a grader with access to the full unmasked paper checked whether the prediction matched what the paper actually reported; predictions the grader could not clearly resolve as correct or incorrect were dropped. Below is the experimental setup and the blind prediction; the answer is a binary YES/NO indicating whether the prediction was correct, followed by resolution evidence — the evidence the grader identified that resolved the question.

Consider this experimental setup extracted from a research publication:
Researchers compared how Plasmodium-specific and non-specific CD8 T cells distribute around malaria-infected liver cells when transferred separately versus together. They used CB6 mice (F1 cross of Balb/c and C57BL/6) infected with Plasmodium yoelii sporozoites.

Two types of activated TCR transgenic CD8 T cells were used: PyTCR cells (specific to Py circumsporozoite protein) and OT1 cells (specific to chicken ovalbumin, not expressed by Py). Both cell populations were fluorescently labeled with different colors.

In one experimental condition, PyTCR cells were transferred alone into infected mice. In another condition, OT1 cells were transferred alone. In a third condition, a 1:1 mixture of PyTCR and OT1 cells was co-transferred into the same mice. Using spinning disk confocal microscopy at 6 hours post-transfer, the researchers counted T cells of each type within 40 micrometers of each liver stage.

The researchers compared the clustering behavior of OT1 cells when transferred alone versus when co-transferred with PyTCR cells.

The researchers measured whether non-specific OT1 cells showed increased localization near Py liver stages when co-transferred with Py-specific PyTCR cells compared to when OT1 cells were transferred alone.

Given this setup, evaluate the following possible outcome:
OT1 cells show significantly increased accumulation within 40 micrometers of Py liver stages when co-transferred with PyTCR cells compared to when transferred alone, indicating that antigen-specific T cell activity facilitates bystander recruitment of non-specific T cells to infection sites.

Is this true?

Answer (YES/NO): YES